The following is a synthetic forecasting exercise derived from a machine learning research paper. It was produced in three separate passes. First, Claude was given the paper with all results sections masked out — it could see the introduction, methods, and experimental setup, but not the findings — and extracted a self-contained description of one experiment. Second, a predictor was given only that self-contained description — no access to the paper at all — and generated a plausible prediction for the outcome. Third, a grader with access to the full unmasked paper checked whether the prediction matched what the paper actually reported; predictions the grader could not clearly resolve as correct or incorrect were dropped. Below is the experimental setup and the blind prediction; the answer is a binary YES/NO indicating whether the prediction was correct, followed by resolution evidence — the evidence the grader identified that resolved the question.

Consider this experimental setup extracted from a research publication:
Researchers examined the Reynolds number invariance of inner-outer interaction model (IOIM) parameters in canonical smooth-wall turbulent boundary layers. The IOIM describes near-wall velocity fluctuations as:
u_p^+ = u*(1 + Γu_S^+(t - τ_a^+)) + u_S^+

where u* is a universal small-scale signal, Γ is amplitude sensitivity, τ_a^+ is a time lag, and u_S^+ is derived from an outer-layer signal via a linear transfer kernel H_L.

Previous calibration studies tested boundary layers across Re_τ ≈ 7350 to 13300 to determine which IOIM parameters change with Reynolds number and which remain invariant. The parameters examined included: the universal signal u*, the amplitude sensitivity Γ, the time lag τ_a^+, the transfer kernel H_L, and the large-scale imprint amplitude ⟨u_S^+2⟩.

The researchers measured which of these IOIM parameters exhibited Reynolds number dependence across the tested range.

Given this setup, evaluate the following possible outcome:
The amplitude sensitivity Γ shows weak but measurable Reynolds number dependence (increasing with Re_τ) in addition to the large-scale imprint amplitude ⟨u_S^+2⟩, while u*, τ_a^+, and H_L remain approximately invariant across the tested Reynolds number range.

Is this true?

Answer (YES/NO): NO